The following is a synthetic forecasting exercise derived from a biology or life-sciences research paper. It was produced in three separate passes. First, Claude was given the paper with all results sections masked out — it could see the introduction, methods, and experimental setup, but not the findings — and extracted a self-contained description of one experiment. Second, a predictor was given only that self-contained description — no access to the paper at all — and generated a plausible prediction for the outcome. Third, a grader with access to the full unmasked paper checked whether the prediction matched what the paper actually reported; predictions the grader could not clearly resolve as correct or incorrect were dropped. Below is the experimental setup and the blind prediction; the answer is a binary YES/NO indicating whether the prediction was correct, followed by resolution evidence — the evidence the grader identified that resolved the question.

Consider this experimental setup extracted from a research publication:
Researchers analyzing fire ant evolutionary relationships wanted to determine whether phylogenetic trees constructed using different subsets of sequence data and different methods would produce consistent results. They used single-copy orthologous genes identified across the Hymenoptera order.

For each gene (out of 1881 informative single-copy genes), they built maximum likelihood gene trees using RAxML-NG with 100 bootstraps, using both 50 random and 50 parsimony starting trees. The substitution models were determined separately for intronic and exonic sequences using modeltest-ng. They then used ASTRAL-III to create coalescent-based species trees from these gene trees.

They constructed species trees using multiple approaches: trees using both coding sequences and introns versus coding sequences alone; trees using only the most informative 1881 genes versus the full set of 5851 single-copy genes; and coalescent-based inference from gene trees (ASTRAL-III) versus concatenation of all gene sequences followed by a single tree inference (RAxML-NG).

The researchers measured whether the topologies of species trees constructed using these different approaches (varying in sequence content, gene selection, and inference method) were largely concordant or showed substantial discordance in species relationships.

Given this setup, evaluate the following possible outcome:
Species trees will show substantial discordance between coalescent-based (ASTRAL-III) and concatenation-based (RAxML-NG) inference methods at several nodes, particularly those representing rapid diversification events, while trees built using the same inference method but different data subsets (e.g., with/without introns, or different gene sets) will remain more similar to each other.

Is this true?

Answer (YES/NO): NO